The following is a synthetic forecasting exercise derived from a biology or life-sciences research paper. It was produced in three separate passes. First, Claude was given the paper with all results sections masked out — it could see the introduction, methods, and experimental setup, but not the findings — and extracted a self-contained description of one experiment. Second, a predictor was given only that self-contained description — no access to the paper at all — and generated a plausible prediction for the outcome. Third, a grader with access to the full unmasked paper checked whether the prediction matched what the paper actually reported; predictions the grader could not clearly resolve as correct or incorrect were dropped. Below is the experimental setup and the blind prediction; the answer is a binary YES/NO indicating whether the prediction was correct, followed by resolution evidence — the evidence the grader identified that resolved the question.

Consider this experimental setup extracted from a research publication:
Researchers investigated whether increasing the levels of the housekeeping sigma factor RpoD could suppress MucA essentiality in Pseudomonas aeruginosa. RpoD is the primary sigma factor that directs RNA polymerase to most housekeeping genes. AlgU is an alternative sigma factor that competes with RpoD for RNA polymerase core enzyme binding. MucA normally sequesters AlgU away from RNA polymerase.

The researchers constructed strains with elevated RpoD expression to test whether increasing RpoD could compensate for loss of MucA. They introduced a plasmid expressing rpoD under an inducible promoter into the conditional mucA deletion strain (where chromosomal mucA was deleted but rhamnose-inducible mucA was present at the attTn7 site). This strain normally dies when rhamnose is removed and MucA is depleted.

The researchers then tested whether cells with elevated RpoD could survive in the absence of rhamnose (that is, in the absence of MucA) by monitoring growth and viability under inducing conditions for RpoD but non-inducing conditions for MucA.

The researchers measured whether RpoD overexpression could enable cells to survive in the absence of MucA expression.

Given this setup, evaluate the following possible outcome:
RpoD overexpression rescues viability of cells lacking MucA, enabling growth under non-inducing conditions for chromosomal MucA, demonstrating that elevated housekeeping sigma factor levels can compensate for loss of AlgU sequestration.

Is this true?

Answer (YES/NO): YES